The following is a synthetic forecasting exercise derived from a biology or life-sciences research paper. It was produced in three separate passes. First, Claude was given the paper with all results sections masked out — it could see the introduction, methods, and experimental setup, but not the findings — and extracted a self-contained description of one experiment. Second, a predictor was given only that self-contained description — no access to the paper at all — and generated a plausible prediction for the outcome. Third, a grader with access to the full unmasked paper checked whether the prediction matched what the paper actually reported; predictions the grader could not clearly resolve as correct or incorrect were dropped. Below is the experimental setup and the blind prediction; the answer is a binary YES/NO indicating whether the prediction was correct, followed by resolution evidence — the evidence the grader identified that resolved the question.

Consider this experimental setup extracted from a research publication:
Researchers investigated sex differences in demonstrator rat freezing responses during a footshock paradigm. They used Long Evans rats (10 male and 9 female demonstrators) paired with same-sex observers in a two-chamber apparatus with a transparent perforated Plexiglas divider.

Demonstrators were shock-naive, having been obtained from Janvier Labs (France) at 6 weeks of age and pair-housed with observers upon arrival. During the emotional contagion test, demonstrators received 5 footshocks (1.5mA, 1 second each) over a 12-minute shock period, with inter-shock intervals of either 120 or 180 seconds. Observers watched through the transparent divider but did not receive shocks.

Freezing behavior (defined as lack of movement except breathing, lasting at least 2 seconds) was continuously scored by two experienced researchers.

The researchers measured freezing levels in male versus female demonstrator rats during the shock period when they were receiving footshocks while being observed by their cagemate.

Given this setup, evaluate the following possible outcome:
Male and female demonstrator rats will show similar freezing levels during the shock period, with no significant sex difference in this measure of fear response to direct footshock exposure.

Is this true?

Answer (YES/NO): NO